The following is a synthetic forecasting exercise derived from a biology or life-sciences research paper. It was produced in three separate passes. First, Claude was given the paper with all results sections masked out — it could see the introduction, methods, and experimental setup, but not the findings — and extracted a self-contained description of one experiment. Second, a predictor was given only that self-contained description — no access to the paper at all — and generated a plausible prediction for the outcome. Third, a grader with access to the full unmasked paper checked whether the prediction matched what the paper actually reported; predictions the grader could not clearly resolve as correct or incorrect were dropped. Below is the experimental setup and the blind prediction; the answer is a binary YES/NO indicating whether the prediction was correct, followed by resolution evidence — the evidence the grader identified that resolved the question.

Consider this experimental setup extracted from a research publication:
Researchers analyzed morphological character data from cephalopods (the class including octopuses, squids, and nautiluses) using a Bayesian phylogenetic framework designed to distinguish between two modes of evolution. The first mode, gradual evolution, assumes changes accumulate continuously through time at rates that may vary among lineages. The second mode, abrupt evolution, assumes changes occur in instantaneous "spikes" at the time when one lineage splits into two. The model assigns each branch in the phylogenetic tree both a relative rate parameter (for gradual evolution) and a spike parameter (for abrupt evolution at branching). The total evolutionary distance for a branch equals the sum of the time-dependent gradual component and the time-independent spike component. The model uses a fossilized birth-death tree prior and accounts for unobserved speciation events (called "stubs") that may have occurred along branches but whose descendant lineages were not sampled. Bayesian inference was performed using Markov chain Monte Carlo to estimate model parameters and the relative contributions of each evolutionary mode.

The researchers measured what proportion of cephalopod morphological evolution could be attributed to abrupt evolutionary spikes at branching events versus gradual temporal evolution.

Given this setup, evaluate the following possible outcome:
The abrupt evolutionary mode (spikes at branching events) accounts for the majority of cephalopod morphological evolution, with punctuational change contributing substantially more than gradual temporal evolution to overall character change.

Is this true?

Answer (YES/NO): YES